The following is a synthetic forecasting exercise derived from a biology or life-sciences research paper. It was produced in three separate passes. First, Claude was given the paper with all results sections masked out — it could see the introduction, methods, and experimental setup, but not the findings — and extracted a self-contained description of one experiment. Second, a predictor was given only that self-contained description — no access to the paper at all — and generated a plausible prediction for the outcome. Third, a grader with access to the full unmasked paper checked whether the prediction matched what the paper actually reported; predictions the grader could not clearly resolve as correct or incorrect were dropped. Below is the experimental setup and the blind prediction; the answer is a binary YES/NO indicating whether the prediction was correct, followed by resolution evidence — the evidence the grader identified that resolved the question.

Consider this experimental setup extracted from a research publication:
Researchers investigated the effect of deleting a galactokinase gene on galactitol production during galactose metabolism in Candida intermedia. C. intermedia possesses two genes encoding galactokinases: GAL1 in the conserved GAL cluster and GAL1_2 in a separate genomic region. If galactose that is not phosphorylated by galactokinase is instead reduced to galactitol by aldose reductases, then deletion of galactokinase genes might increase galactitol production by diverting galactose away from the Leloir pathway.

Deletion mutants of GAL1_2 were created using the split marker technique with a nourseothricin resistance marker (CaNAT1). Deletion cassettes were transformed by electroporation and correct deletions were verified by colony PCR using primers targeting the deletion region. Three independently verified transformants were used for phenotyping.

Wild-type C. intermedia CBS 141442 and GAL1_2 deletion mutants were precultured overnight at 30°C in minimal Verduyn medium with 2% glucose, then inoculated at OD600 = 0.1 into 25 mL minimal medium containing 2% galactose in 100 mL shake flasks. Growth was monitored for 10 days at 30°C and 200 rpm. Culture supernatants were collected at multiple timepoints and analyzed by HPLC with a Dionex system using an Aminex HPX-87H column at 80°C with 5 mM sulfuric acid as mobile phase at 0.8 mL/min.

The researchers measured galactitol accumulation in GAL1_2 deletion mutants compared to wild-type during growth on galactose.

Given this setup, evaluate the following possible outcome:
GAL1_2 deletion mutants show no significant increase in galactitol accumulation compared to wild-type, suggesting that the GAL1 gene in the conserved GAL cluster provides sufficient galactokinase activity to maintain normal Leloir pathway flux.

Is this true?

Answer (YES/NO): YES